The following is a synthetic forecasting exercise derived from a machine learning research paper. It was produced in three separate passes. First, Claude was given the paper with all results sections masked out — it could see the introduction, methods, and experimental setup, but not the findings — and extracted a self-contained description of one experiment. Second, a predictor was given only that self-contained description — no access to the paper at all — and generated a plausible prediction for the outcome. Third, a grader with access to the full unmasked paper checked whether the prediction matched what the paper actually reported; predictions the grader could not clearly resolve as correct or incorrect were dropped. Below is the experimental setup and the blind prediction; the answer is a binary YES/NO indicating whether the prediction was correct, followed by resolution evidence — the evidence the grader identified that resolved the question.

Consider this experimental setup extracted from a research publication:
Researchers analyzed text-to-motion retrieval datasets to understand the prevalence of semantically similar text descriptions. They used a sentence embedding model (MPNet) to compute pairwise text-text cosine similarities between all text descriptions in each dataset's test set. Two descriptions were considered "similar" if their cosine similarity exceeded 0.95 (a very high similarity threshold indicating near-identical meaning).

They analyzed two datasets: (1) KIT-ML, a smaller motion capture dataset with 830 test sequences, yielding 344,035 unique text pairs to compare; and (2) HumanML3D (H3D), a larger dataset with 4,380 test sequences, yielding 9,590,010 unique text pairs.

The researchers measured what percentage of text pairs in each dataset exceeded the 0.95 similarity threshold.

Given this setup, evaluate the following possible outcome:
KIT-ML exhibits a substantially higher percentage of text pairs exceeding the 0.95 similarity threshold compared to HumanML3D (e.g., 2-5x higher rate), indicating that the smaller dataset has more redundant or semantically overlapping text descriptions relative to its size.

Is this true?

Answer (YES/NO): NO